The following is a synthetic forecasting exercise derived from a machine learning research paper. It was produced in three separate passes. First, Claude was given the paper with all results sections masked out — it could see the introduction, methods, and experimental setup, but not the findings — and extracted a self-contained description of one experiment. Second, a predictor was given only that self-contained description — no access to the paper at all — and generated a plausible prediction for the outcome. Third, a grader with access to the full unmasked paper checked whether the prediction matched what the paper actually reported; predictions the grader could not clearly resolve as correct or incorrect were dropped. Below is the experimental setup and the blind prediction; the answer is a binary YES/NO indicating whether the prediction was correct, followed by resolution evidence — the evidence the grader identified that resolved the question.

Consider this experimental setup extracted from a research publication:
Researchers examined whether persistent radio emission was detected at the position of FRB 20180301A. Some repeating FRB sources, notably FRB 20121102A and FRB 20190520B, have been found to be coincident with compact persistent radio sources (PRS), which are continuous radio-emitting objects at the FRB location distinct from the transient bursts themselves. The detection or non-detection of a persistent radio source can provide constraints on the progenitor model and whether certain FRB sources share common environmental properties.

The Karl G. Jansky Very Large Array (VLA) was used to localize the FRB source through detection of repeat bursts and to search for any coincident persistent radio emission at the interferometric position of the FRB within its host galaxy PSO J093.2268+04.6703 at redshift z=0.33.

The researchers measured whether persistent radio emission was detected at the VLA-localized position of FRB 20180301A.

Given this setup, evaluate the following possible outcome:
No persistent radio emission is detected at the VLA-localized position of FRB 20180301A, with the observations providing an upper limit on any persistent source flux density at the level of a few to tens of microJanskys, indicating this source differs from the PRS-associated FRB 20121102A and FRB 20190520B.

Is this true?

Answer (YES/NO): NO